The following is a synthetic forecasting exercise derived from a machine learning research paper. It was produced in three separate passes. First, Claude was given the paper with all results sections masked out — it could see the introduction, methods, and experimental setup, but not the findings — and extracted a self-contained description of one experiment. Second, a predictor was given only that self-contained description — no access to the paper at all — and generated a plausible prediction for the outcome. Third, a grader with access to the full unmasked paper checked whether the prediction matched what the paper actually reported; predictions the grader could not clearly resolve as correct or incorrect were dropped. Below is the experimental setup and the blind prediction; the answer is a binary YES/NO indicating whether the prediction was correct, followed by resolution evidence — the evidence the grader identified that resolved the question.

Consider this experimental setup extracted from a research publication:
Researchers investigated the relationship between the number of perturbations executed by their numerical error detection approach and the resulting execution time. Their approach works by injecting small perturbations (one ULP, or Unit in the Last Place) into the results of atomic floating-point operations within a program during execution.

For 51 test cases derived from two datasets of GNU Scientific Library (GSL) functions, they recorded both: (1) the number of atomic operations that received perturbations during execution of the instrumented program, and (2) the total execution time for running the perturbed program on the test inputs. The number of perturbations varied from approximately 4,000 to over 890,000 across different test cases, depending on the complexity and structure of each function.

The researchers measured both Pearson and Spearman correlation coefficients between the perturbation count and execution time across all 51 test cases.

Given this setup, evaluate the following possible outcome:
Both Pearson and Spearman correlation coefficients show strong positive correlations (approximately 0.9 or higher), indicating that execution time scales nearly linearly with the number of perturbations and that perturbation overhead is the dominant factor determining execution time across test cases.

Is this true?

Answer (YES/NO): NO